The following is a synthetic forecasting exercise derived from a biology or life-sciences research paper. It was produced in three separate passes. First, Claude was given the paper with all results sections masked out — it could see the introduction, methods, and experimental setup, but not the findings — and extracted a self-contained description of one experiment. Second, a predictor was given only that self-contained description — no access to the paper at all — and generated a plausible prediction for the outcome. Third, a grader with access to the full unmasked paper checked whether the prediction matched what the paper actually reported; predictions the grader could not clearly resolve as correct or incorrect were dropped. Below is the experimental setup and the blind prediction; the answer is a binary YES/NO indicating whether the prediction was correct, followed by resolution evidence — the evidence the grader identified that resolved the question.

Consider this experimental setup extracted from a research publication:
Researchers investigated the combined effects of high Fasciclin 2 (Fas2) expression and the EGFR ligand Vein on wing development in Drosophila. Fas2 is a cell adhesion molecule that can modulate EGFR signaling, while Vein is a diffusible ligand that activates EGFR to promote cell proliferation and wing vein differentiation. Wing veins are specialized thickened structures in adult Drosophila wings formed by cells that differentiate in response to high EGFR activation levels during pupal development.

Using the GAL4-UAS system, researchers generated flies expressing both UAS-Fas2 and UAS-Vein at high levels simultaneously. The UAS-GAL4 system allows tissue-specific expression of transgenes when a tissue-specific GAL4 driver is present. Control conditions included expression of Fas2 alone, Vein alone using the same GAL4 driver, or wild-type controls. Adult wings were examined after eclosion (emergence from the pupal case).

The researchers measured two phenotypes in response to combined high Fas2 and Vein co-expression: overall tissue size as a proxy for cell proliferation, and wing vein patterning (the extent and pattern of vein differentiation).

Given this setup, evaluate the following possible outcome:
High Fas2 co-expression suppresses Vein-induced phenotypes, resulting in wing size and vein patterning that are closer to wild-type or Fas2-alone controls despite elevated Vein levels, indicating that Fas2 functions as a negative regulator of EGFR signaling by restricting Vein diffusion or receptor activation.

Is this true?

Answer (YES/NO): NO